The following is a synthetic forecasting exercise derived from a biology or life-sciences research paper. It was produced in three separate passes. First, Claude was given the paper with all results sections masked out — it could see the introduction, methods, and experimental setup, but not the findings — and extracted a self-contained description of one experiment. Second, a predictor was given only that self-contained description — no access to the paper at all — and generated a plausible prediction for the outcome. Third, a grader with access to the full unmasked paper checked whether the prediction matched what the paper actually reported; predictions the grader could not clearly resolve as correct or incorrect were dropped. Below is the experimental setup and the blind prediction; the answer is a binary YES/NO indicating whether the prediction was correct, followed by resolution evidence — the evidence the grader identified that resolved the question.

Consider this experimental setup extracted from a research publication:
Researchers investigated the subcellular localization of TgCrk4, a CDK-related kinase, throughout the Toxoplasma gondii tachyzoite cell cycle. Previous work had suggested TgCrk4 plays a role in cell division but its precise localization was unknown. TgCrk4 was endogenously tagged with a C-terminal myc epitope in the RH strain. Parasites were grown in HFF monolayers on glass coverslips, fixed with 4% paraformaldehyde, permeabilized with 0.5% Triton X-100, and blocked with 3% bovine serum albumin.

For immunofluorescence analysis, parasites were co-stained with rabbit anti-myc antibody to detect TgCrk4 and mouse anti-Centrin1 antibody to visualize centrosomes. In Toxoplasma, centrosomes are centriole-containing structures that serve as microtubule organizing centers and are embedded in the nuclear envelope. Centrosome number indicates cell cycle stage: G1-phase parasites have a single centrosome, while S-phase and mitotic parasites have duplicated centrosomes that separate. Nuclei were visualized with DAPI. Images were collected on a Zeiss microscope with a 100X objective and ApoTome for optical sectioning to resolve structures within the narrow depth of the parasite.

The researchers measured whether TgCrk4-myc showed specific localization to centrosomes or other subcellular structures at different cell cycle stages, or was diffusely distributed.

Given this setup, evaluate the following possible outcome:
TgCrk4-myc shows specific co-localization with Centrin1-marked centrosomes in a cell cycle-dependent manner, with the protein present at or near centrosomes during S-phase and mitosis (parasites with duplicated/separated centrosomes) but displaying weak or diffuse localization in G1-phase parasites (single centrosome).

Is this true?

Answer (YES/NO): NO